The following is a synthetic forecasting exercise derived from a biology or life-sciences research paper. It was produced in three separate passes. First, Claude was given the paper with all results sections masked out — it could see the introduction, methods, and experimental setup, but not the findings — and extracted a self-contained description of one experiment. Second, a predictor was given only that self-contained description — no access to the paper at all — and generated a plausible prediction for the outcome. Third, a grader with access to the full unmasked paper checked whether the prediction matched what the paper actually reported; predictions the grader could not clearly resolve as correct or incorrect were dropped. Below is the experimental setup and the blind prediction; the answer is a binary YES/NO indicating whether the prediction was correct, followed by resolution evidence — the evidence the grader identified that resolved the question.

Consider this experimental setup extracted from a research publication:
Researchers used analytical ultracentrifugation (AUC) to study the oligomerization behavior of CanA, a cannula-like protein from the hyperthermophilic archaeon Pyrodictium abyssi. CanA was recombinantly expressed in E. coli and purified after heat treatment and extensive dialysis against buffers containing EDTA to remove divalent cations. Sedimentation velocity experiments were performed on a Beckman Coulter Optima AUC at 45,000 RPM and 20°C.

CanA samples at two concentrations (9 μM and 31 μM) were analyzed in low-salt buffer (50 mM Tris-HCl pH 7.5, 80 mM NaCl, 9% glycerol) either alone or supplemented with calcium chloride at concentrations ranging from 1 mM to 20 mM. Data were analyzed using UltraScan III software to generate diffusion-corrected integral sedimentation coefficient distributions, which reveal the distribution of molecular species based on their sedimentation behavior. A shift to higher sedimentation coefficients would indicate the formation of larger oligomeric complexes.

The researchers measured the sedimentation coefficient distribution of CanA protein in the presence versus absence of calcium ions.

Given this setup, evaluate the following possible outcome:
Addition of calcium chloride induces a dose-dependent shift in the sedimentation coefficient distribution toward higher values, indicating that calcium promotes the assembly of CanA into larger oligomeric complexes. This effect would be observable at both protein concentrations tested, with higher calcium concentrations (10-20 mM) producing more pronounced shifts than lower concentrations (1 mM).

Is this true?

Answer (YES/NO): NO